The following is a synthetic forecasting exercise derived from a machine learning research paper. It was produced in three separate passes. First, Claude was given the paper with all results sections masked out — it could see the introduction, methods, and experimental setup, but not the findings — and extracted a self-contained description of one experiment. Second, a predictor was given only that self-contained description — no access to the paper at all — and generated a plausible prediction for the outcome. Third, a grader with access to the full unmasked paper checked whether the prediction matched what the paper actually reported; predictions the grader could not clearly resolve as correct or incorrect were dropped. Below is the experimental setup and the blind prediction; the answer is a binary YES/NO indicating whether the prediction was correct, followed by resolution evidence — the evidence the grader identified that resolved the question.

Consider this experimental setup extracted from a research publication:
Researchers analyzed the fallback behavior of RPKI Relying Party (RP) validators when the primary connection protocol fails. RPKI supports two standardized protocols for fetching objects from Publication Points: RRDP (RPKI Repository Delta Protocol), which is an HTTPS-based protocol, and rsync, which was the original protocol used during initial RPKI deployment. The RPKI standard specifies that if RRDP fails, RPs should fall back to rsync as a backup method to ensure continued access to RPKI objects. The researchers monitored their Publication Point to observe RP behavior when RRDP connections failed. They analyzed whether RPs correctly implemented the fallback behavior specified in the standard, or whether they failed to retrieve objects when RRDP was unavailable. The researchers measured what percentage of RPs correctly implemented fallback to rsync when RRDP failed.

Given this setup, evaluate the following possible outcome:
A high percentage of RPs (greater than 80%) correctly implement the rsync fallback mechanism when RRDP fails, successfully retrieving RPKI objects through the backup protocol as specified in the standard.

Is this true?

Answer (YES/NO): NO